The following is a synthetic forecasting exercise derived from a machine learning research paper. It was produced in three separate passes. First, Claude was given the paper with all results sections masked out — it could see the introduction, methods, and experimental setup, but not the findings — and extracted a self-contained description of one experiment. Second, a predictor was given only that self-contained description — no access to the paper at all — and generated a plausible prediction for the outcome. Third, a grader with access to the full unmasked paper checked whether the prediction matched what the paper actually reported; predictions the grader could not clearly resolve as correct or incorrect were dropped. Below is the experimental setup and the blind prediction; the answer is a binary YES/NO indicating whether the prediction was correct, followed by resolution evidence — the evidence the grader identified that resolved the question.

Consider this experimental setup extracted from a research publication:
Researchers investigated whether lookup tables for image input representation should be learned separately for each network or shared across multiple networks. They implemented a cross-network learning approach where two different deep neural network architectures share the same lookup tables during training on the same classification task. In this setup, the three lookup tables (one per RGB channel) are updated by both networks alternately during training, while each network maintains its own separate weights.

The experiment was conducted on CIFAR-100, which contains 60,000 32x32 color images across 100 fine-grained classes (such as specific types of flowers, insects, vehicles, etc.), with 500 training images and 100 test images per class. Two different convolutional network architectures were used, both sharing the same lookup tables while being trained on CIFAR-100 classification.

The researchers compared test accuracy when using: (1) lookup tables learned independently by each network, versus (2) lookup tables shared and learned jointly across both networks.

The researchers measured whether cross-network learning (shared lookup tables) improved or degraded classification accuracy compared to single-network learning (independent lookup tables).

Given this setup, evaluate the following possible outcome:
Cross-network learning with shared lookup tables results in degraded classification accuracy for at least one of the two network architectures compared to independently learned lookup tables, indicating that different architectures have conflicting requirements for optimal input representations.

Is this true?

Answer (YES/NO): NO